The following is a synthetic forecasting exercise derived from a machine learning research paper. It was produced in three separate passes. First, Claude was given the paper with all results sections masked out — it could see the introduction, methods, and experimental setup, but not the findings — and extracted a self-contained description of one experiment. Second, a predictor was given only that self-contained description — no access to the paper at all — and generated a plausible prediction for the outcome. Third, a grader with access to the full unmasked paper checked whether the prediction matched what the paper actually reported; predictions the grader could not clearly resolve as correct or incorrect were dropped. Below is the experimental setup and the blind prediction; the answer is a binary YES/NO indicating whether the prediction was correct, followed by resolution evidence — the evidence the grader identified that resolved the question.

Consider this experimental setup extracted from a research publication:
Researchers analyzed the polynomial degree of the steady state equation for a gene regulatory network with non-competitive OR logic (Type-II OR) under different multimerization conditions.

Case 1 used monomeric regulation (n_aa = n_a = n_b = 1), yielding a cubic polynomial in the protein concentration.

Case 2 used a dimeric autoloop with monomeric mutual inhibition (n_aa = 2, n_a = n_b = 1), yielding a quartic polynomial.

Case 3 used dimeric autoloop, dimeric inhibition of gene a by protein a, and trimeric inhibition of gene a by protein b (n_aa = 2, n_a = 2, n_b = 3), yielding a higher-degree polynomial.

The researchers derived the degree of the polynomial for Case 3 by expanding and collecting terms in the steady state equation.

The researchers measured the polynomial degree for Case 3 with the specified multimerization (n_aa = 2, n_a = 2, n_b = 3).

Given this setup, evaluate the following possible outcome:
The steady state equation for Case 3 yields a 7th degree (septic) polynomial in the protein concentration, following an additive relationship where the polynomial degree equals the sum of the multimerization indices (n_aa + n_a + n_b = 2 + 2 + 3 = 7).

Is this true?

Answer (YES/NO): NO